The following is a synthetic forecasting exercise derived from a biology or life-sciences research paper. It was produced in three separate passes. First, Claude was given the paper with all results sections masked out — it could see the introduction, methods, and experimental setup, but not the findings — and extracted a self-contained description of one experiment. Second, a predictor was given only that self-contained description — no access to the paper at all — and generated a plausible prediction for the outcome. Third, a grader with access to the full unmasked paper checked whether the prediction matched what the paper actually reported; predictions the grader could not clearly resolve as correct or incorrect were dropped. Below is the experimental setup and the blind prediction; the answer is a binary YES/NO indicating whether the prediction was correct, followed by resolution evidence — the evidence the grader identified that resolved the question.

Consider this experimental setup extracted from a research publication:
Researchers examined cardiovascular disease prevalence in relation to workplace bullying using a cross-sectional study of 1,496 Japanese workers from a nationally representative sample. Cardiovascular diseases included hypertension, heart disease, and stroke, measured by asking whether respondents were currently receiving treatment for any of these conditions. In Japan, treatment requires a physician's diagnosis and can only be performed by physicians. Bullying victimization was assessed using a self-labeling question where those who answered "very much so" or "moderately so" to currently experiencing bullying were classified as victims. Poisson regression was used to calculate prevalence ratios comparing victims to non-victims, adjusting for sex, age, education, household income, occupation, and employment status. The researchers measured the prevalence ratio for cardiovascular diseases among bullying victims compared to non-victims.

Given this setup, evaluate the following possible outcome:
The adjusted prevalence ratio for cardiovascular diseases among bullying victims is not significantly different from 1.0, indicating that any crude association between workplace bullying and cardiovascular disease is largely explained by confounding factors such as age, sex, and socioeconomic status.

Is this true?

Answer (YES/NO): YES